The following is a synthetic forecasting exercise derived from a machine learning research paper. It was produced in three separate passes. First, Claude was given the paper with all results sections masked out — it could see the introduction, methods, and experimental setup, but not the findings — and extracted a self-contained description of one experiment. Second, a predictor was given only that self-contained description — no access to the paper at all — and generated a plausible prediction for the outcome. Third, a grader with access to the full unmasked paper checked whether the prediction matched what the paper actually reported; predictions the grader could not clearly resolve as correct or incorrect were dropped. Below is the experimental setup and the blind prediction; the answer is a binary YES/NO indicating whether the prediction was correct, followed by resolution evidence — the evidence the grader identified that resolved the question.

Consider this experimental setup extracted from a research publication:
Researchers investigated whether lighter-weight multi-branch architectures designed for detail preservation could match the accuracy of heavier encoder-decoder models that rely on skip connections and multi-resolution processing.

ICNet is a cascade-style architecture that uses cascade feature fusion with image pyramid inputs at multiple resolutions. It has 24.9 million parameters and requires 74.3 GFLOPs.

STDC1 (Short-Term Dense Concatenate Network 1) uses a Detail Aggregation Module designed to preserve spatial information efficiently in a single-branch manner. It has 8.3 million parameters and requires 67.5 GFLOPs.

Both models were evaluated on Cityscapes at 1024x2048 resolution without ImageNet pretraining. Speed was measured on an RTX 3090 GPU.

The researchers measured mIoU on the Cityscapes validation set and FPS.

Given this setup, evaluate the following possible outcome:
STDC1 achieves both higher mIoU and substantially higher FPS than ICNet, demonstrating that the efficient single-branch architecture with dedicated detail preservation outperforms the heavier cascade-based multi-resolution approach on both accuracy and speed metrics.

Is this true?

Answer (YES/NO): NO